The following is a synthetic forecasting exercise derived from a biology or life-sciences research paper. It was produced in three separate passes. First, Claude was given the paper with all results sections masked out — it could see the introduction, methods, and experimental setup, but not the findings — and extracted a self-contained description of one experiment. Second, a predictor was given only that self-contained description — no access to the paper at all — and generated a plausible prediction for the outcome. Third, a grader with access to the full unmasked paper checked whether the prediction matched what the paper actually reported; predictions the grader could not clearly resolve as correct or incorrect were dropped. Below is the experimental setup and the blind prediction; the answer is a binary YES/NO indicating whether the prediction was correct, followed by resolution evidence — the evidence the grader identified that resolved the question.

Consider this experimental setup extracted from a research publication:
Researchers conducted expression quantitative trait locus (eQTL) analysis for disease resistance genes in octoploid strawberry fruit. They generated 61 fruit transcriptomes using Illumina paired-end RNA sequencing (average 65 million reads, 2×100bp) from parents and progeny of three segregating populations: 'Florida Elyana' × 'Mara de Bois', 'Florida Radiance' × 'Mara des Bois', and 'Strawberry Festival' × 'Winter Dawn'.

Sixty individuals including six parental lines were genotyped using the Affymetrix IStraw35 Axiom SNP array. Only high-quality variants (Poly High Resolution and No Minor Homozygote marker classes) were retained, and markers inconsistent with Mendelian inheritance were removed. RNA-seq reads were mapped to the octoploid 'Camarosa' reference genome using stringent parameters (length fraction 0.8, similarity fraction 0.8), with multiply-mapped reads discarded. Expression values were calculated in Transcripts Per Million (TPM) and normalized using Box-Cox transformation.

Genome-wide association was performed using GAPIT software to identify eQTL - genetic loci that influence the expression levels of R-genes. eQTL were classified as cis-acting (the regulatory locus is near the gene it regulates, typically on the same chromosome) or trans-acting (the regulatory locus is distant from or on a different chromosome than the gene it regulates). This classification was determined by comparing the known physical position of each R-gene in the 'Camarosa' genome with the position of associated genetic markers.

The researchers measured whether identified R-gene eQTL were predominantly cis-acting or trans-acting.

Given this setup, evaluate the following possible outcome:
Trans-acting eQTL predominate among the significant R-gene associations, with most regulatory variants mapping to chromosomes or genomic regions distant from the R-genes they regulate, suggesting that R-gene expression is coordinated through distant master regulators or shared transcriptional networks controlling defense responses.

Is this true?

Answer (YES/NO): NO